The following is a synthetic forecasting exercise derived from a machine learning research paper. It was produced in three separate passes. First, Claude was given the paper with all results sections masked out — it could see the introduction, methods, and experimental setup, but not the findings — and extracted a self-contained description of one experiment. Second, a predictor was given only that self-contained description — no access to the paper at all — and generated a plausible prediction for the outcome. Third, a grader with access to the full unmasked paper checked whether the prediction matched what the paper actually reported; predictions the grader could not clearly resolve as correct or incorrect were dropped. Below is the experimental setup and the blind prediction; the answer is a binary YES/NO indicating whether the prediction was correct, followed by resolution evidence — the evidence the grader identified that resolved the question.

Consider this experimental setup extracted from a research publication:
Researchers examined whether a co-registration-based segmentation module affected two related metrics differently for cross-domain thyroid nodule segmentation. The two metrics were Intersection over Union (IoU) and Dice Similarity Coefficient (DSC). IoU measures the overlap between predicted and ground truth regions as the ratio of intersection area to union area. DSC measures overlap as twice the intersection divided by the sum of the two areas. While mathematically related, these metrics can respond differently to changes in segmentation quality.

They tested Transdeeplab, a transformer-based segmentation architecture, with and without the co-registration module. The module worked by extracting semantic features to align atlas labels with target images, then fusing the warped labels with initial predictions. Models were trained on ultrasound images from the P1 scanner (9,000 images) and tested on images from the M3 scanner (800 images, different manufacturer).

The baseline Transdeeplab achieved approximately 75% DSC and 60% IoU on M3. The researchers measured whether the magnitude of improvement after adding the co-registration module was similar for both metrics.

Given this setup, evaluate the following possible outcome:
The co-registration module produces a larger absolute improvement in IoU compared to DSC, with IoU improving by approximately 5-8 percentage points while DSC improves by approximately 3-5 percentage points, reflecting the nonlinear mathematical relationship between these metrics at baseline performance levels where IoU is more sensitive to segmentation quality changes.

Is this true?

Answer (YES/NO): NO